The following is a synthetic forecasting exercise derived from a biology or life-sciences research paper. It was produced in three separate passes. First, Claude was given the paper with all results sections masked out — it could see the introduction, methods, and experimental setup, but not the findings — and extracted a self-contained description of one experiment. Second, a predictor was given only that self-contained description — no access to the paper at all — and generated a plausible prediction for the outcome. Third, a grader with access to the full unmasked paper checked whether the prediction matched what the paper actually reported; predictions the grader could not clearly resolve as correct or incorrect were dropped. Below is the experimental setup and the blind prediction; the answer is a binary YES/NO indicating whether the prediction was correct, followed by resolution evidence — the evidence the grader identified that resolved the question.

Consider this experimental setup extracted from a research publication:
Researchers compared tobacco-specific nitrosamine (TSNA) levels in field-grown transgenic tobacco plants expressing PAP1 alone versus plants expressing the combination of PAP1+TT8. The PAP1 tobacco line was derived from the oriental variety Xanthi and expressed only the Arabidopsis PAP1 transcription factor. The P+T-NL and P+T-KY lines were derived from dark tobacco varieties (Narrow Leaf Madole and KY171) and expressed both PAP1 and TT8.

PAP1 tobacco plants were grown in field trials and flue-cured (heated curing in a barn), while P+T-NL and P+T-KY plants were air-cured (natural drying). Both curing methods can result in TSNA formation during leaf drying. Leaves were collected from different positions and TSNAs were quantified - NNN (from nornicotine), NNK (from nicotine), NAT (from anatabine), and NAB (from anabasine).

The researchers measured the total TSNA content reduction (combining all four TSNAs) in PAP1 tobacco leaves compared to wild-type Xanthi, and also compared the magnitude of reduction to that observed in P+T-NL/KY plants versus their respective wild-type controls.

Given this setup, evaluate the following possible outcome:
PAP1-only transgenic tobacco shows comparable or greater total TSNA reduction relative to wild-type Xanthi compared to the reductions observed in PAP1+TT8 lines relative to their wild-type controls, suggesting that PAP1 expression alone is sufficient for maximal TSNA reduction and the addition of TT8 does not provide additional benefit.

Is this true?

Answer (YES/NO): NO